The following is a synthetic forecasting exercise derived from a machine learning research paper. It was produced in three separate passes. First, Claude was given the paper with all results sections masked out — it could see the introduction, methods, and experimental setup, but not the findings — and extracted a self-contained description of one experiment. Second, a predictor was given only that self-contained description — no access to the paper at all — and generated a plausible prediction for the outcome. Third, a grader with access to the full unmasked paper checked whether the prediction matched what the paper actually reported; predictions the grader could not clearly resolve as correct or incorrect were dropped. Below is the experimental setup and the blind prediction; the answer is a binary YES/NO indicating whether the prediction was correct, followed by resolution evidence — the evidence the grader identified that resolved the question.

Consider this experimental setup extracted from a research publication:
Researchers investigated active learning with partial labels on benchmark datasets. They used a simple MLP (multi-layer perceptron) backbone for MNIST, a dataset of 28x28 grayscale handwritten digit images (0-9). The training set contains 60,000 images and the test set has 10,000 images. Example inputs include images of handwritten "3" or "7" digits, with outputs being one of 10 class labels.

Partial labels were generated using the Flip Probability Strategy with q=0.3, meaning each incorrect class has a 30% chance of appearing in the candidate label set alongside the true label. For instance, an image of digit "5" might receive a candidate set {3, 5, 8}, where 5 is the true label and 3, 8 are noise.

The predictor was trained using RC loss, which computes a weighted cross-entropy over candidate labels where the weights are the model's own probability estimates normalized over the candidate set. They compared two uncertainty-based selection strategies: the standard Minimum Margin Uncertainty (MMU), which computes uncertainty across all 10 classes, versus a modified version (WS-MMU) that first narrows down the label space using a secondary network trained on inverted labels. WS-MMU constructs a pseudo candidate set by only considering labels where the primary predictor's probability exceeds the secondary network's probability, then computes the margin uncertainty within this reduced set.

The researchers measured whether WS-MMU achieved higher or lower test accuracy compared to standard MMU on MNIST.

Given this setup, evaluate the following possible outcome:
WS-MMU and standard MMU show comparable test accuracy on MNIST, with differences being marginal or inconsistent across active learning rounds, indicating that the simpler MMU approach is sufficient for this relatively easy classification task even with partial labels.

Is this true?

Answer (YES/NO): YES